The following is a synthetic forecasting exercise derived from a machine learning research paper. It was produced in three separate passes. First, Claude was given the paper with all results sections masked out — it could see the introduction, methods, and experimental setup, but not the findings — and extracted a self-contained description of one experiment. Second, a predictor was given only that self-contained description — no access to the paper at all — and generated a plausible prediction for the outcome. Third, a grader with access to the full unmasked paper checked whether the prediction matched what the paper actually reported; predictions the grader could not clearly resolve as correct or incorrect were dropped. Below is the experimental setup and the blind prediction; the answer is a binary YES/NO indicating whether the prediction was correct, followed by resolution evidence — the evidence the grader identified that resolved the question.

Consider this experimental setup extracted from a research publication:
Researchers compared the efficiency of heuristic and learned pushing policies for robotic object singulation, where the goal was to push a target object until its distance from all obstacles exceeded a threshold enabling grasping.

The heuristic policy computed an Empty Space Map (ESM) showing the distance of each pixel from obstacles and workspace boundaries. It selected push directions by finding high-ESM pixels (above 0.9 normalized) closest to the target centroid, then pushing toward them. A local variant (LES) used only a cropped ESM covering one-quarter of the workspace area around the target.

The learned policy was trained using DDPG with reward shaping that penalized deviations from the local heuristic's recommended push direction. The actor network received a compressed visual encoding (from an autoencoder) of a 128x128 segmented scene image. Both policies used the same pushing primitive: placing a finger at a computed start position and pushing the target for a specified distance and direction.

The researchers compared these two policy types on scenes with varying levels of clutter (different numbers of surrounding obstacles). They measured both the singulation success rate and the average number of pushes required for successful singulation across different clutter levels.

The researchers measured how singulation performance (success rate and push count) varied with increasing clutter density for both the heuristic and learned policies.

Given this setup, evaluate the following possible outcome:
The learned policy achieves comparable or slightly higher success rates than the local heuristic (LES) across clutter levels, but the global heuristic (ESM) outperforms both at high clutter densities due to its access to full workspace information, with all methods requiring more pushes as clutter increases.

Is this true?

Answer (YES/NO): NO